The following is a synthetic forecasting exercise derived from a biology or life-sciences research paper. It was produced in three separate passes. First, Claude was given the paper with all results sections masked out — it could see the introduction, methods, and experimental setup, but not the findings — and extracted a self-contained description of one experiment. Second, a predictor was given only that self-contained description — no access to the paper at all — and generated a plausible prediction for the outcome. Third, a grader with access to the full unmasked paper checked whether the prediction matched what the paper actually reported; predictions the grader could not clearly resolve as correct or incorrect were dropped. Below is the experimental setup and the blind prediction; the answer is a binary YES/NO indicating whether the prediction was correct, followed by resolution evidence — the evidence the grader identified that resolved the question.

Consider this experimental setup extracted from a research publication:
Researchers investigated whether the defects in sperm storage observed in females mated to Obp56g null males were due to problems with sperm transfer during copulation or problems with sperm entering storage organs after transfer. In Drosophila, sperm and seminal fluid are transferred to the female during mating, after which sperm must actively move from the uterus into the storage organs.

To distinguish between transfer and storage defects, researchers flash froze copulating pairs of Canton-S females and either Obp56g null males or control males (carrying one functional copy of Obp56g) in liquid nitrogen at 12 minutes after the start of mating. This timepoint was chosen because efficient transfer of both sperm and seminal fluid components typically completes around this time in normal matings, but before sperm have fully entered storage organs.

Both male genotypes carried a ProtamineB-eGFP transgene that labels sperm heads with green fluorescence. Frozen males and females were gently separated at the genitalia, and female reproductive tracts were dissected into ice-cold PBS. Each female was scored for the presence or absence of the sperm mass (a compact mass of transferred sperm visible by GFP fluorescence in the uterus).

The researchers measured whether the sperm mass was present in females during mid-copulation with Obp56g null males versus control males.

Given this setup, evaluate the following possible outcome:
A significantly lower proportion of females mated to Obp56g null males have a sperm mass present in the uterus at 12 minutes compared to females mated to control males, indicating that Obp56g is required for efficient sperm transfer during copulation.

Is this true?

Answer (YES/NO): NO